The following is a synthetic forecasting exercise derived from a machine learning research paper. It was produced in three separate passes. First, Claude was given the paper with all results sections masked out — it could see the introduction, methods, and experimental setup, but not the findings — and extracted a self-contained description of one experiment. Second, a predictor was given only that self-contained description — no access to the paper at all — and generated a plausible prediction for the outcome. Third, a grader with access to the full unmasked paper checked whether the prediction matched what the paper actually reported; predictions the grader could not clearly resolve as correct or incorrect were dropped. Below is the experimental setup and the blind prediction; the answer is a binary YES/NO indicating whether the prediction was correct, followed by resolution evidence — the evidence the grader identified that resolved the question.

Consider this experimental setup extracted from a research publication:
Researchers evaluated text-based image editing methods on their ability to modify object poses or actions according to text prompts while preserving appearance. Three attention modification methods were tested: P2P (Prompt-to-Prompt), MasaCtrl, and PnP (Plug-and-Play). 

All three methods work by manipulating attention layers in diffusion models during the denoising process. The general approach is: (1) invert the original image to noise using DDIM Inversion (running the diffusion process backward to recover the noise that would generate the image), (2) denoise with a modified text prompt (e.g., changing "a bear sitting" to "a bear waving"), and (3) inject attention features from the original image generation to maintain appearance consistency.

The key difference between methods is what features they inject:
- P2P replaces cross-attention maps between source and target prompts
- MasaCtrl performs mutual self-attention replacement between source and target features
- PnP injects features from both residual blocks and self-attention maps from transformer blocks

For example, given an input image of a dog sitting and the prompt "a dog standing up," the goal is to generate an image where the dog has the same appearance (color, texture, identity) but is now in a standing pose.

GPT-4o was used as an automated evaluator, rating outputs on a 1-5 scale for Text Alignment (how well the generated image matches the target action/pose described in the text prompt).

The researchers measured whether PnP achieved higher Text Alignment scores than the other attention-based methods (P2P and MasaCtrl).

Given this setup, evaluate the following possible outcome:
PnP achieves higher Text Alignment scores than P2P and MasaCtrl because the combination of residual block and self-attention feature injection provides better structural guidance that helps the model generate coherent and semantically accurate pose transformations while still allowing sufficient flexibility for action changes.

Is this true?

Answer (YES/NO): YES